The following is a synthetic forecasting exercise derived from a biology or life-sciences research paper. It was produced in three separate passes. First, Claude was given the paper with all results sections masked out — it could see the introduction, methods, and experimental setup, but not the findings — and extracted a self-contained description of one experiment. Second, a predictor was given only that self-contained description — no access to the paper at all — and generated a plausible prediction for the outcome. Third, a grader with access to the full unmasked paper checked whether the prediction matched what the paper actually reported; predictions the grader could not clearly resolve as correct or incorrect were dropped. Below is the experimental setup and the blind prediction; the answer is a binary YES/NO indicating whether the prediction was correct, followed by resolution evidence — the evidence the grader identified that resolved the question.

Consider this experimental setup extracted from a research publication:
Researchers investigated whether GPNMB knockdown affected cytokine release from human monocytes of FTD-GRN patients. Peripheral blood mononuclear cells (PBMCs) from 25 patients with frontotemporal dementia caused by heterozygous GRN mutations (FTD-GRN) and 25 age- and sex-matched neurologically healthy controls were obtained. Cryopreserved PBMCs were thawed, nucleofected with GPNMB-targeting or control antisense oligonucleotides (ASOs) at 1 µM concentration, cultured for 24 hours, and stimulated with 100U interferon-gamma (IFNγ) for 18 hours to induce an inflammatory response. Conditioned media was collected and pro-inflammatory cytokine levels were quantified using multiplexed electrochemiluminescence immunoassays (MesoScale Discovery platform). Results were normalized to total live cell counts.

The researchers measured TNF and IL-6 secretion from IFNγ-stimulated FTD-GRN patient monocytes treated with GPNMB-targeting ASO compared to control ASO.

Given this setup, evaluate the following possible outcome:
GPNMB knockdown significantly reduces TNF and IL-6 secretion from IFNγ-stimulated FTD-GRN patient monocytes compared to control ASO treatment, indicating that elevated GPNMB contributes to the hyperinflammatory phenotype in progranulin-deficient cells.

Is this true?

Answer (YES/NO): NO